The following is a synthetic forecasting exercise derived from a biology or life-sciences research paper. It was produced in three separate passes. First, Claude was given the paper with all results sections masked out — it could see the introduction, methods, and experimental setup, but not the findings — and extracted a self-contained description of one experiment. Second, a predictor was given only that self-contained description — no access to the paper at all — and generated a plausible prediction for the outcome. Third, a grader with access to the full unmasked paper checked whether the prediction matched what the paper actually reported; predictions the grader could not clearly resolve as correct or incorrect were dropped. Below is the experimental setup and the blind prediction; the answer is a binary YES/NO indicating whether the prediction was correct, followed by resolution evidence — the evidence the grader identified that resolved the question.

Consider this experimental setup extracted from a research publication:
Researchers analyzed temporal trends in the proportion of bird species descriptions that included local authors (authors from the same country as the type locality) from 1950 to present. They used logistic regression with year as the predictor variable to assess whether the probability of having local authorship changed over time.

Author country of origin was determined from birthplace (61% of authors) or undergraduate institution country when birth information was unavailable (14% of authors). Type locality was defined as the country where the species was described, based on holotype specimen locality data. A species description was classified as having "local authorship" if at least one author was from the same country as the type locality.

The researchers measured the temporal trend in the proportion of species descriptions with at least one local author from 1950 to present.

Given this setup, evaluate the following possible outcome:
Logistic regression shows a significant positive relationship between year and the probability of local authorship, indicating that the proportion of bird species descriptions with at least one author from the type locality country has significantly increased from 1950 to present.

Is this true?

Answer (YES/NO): NO